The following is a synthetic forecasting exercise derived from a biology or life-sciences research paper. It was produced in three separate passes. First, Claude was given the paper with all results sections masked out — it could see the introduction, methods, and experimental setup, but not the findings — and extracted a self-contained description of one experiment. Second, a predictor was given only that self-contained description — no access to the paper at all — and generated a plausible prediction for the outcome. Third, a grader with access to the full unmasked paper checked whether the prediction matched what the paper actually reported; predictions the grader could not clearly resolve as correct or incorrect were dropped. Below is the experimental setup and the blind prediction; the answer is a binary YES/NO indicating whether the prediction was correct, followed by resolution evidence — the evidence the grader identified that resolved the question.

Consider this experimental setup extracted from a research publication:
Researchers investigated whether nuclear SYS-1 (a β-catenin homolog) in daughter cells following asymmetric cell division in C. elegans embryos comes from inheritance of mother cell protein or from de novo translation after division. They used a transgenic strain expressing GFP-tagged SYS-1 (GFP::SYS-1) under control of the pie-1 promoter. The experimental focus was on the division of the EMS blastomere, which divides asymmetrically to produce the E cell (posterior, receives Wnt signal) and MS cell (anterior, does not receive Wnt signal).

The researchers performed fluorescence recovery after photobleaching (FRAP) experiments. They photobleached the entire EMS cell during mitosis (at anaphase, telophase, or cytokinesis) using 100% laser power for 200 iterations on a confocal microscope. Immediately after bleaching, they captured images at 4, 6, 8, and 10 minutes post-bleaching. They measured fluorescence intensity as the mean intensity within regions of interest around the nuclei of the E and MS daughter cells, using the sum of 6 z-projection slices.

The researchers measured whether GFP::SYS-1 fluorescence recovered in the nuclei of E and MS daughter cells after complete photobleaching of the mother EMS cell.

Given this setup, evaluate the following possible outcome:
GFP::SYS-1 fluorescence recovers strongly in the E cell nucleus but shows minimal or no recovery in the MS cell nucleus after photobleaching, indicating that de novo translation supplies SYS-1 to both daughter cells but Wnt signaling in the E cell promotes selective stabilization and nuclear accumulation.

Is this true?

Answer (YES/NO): NO